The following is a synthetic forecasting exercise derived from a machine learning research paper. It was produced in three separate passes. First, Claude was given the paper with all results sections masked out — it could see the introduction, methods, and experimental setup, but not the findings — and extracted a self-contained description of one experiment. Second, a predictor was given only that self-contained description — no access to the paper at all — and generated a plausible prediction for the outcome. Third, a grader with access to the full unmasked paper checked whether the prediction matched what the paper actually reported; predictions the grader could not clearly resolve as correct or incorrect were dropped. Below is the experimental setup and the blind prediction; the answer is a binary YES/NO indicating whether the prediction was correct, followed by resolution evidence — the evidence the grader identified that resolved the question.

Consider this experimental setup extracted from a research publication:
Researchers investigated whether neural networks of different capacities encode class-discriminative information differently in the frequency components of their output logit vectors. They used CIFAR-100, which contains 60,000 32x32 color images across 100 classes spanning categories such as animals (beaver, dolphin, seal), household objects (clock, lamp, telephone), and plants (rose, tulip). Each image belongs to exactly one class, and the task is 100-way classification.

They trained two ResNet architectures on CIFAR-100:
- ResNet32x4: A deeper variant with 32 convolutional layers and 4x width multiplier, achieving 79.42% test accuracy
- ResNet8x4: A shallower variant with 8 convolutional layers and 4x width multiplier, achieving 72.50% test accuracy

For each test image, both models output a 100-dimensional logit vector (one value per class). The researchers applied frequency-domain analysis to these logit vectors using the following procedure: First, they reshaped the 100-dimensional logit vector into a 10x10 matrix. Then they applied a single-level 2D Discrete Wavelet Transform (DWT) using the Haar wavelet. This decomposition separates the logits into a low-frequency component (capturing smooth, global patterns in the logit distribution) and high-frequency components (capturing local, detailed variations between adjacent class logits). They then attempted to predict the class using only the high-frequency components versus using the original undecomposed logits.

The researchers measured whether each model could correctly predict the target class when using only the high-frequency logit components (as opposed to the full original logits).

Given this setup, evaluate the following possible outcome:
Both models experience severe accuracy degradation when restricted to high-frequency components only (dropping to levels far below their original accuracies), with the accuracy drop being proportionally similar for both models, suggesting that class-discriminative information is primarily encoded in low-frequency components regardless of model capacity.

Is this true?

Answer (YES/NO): NO